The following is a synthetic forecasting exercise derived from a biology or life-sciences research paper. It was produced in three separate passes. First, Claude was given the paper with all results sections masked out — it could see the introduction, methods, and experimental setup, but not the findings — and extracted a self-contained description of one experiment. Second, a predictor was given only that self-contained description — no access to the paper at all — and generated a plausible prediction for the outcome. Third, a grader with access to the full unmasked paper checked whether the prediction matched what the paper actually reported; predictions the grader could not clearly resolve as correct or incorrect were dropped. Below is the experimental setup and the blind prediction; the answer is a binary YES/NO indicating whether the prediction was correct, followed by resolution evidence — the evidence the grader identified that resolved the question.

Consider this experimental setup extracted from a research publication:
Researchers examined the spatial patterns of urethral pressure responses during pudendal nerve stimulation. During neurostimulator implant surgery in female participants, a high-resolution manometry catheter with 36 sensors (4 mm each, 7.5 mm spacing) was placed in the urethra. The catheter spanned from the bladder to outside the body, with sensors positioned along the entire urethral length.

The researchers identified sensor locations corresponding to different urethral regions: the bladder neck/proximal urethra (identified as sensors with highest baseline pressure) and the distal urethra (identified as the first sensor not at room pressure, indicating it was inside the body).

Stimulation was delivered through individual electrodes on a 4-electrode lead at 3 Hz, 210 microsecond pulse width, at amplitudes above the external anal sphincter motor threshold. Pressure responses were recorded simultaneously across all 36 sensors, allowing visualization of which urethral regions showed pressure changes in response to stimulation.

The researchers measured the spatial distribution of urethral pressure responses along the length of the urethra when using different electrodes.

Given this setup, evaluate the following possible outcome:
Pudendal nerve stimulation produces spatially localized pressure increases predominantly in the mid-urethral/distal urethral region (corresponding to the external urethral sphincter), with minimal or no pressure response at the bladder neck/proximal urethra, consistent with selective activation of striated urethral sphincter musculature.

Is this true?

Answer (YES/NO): NO